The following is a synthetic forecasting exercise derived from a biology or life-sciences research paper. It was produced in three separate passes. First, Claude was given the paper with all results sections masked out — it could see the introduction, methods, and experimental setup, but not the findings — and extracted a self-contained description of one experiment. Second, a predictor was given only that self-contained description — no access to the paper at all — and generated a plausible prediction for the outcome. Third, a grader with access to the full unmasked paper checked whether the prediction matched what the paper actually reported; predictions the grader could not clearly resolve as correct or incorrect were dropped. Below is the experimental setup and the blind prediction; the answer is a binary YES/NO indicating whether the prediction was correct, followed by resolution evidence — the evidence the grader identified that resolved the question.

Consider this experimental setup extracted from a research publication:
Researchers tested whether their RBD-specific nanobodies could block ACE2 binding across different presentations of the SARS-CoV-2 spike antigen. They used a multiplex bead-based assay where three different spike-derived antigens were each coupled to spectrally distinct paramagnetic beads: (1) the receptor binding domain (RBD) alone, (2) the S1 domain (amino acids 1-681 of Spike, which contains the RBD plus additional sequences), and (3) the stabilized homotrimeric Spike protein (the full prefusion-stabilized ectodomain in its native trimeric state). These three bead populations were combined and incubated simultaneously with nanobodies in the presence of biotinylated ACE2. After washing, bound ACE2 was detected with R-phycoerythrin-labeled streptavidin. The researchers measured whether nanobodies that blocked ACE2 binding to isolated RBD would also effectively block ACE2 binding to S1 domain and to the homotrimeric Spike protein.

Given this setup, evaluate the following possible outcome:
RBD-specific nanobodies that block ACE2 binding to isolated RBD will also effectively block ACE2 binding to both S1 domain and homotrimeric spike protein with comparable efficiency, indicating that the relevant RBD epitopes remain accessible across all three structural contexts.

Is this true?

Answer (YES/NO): NO